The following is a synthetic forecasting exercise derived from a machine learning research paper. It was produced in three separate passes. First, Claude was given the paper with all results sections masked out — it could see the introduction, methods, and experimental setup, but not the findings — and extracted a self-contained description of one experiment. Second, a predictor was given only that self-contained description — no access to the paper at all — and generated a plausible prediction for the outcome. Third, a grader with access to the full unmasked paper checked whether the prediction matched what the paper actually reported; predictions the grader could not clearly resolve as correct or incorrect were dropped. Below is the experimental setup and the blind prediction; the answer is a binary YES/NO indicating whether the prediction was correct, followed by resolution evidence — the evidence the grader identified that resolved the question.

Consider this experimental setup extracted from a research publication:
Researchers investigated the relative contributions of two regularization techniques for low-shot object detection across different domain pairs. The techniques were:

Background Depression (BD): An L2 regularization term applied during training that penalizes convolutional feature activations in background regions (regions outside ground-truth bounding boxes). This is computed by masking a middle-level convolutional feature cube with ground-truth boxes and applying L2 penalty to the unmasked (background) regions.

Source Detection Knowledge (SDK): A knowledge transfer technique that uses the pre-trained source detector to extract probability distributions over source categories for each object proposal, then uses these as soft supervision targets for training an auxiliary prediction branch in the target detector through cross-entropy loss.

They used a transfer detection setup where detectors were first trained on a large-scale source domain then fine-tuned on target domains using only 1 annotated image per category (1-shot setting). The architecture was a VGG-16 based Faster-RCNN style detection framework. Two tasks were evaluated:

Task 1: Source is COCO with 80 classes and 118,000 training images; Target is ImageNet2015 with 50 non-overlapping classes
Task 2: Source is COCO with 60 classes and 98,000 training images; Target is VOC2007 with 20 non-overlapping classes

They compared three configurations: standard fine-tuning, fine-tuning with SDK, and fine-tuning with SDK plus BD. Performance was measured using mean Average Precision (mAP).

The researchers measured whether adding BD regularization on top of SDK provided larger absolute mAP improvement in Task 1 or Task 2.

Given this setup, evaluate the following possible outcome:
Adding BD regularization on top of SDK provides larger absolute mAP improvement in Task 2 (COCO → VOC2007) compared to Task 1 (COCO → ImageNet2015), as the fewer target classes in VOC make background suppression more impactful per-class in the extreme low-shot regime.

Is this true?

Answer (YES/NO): YES